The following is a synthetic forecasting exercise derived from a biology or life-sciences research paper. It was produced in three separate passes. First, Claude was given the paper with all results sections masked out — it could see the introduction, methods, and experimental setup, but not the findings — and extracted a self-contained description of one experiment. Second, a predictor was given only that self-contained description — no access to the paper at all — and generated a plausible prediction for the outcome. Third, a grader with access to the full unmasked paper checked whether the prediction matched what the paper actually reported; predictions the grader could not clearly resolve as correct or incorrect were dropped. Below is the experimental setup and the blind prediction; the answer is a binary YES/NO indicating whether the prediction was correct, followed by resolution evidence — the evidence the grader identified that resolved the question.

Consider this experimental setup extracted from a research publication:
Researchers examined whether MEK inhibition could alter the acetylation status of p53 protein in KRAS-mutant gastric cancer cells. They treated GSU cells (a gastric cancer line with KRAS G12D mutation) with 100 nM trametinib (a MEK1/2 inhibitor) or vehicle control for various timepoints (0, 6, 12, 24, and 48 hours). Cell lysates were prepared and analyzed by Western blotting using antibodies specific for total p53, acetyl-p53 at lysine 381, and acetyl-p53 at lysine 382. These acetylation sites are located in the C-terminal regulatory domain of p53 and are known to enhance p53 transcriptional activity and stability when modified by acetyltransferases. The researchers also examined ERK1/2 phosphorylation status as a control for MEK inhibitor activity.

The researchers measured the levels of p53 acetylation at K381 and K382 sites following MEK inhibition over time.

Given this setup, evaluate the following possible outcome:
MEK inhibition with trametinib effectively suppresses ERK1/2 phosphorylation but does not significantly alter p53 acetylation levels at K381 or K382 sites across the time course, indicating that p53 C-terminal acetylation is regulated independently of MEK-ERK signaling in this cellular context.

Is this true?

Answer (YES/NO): NO